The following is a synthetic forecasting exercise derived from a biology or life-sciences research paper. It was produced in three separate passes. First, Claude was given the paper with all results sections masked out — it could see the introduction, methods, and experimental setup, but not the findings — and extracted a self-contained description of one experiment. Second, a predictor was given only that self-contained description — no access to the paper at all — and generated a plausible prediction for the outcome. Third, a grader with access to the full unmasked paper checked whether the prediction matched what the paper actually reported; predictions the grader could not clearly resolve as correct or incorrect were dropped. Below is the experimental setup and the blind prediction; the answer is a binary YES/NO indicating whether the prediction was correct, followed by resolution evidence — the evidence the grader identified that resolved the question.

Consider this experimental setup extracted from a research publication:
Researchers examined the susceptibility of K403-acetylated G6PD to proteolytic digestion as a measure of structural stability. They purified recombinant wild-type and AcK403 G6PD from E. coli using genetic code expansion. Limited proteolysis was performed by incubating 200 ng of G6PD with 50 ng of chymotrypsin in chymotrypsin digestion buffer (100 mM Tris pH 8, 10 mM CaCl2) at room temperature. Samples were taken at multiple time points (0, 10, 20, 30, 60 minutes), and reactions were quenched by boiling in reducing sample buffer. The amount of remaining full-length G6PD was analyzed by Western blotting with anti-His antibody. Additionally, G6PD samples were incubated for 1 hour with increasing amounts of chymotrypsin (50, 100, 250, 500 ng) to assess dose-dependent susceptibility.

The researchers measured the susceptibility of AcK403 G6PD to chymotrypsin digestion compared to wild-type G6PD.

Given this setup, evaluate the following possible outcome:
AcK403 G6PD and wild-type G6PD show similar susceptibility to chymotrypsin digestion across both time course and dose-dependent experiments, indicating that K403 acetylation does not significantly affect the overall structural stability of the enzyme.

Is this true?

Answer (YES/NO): NO